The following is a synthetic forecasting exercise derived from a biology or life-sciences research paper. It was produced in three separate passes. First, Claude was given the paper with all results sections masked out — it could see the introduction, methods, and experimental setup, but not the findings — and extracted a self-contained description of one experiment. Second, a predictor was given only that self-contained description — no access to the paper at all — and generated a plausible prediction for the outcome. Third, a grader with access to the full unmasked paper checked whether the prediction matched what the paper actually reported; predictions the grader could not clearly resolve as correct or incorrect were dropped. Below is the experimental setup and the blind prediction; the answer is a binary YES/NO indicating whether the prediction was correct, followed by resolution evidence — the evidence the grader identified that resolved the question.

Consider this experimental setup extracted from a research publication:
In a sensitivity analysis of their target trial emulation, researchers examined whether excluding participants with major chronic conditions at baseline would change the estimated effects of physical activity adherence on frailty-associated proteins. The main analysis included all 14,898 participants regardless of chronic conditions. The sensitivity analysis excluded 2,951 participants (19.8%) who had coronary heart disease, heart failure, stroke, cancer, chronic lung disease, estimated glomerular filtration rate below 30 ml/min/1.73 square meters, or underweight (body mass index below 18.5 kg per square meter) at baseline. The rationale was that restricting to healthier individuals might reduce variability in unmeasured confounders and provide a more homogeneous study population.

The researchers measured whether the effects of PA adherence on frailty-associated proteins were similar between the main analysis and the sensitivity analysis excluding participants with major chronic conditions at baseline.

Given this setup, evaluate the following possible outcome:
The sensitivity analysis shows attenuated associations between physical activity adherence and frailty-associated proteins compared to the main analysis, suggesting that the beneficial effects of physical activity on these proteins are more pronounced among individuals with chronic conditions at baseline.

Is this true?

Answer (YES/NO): NO